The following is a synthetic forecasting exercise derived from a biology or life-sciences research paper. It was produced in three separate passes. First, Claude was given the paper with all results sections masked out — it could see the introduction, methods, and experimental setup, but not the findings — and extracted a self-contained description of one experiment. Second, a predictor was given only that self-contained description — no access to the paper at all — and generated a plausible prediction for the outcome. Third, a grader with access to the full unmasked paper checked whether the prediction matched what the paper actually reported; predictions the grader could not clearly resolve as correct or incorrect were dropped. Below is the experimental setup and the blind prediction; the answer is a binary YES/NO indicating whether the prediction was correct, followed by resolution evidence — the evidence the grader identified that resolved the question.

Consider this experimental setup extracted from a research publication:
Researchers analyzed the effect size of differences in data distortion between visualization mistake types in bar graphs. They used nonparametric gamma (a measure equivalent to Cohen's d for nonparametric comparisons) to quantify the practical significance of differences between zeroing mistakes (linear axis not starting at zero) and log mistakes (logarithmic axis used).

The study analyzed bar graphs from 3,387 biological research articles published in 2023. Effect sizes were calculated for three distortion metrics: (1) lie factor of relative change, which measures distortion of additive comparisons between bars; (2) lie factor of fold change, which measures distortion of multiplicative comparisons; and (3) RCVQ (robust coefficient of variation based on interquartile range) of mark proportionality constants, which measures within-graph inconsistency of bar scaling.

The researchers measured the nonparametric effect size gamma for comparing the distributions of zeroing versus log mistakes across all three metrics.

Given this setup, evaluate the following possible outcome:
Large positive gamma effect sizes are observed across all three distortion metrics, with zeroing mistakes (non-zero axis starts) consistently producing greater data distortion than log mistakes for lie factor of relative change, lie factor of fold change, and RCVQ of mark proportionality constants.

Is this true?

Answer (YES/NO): NO